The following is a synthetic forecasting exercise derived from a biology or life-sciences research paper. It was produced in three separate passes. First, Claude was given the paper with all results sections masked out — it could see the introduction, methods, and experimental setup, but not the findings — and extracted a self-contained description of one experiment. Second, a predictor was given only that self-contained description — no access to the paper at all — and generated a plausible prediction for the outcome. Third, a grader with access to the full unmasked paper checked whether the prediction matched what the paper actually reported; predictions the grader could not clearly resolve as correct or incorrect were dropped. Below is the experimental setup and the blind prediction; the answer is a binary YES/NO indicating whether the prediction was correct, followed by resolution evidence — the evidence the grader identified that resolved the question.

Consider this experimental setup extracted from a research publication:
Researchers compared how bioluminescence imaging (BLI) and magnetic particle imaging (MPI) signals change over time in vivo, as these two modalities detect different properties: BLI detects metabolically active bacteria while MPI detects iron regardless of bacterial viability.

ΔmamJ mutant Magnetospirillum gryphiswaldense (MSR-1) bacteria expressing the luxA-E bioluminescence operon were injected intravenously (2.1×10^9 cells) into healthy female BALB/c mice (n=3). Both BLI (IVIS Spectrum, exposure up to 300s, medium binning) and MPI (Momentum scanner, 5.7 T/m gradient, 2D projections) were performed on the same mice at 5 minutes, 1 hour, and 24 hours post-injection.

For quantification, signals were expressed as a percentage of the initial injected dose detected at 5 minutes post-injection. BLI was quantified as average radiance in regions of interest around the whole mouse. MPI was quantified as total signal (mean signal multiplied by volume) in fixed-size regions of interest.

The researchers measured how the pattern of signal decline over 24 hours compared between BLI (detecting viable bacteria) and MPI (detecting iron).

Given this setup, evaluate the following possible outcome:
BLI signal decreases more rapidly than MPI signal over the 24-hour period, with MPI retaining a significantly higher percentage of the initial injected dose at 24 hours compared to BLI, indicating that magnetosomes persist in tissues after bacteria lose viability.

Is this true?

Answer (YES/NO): YES